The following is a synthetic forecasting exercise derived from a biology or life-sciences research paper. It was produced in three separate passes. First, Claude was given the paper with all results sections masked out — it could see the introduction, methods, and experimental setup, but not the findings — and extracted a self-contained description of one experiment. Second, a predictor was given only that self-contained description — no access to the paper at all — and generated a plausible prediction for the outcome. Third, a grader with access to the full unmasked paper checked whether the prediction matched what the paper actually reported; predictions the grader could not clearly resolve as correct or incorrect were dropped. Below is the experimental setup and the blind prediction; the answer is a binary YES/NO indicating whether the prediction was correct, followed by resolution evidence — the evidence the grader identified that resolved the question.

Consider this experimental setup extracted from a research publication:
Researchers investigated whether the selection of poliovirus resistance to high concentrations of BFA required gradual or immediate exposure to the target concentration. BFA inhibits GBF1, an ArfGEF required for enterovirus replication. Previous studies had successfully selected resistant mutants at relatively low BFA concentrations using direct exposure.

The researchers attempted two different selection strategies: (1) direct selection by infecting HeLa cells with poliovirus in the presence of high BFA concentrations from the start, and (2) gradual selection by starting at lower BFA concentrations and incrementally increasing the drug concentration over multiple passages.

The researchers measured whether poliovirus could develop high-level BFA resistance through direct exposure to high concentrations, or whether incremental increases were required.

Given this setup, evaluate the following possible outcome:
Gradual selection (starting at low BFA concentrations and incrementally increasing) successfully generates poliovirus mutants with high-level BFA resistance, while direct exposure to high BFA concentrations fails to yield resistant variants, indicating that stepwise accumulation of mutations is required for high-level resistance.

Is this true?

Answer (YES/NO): YES